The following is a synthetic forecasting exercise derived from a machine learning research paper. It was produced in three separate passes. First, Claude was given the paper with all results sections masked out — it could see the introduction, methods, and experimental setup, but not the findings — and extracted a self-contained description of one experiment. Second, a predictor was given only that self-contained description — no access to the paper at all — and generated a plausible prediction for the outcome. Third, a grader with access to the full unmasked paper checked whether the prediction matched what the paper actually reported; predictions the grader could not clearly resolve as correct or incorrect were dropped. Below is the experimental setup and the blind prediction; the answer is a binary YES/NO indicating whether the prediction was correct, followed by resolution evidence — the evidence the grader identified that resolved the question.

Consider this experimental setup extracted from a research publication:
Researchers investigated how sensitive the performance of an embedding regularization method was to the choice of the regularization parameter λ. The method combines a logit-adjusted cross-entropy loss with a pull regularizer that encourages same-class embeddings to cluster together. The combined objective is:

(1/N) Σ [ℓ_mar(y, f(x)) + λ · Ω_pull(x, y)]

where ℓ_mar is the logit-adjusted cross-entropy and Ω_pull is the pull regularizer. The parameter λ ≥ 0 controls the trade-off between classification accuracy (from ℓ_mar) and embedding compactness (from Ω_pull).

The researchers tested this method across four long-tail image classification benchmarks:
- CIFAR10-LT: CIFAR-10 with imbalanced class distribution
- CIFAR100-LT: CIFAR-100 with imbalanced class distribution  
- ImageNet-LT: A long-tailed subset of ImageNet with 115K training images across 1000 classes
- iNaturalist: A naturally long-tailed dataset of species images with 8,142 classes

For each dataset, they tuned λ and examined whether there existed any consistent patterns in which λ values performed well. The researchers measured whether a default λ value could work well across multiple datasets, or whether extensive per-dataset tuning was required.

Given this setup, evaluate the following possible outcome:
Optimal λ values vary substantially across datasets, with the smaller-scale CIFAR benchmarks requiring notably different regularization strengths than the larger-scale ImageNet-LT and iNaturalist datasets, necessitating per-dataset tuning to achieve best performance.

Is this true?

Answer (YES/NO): NO